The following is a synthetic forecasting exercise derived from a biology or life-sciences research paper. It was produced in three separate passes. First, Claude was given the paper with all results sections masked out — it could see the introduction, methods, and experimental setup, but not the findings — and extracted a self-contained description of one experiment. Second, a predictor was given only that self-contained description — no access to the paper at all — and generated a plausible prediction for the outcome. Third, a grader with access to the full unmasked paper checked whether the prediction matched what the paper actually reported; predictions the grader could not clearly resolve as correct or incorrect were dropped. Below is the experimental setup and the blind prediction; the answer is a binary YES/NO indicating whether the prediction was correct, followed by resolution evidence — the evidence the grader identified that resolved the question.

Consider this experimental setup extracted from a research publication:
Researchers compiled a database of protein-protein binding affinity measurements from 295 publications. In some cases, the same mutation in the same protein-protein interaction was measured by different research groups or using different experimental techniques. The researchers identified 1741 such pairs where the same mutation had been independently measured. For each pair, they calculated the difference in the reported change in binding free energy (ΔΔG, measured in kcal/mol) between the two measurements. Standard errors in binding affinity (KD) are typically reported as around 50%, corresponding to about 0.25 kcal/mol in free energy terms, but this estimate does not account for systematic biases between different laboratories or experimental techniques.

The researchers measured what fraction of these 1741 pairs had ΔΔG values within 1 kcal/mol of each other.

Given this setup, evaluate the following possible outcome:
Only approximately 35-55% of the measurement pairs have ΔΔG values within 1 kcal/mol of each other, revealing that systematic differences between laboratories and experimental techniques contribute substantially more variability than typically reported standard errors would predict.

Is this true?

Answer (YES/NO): NO